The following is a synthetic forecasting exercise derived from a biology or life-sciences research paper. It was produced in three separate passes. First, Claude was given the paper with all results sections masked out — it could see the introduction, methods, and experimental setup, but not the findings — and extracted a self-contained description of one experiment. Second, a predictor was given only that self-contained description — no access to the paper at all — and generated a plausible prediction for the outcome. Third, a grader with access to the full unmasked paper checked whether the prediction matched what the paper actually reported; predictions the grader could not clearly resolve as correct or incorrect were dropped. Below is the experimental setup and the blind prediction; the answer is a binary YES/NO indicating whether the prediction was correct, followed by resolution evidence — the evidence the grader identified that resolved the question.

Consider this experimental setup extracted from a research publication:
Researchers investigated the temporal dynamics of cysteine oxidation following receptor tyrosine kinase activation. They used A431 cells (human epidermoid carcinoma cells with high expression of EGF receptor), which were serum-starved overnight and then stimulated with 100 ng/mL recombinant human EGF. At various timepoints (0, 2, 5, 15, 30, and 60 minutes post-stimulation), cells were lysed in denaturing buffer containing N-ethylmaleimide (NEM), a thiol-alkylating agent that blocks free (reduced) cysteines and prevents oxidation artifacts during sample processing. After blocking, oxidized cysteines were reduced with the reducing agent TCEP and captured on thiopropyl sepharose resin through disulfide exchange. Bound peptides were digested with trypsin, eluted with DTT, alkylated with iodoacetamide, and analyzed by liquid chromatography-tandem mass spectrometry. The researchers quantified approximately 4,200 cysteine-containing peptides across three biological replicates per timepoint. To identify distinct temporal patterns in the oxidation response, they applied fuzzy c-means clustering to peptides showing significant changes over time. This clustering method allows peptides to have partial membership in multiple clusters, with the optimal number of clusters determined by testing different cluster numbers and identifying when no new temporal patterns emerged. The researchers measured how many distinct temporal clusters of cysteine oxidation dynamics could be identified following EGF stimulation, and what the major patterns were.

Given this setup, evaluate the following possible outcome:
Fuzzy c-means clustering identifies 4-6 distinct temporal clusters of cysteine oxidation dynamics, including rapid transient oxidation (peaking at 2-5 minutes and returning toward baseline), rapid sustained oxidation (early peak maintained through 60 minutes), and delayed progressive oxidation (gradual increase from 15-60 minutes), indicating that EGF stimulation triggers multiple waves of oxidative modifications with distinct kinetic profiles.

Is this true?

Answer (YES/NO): NO